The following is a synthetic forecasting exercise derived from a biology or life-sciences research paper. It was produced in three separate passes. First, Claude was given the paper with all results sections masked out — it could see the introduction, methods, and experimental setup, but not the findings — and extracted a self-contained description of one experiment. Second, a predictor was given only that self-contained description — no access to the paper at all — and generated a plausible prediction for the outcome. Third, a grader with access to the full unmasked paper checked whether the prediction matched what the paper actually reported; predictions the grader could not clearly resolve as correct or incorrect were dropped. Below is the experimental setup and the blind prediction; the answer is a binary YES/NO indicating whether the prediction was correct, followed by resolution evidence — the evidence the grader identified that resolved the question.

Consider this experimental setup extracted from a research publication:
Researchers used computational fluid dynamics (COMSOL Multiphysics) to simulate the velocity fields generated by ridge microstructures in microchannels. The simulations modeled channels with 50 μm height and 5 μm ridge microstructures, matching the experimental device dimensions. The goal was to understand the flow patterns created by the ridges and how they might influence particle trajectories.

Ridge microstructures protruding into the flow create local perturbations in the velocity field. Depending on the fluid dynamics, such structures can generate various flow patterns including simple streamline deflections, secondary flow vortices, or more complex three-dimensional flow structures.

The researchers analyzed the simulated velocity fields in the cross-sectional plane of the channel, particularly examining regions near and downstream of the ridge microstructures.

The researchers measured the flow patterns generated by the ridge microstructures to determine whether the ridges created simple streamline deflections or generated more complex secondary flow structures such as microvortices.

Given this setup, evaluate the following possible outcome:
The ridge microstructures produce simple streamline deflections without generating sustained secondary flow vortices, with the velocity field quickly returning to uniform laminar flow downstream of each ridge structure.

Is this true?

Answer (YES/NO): NO